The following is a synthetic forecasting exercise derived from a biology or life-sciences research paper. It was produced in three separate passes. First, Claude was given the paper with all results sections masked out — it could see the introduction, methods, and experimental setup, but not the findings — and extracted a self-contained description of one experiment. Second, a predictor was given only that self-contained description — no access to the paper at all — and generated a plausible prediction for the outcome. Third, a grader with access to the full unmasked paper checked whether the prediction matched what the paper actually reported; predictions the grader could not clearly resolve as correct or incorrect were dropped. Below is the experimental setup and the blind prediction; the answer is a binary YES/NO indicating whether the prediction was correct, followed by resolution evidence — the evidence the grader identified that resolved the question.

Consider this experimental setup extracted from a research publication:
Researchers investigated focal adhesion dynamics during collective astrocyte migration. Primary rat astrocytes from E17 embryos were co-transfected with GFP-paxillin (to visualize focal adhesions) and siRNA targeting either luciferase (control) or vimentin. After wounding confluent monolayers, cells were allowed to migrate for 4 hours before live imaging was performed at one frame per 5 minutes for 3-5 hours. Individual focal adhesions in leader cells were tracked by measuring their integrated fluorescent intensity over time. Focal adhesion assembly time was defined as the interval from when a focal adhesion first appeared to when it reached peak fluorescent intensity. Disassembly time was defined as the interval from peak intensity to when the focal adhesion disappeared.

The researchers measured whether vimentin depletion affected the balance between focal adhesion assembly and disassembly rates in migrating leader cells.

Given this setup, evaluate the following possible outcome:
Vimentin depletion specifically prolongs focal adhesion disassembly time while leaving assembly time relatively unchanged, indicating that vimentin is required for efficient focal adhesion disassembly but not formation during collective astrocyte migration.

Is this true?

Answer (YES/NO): NO